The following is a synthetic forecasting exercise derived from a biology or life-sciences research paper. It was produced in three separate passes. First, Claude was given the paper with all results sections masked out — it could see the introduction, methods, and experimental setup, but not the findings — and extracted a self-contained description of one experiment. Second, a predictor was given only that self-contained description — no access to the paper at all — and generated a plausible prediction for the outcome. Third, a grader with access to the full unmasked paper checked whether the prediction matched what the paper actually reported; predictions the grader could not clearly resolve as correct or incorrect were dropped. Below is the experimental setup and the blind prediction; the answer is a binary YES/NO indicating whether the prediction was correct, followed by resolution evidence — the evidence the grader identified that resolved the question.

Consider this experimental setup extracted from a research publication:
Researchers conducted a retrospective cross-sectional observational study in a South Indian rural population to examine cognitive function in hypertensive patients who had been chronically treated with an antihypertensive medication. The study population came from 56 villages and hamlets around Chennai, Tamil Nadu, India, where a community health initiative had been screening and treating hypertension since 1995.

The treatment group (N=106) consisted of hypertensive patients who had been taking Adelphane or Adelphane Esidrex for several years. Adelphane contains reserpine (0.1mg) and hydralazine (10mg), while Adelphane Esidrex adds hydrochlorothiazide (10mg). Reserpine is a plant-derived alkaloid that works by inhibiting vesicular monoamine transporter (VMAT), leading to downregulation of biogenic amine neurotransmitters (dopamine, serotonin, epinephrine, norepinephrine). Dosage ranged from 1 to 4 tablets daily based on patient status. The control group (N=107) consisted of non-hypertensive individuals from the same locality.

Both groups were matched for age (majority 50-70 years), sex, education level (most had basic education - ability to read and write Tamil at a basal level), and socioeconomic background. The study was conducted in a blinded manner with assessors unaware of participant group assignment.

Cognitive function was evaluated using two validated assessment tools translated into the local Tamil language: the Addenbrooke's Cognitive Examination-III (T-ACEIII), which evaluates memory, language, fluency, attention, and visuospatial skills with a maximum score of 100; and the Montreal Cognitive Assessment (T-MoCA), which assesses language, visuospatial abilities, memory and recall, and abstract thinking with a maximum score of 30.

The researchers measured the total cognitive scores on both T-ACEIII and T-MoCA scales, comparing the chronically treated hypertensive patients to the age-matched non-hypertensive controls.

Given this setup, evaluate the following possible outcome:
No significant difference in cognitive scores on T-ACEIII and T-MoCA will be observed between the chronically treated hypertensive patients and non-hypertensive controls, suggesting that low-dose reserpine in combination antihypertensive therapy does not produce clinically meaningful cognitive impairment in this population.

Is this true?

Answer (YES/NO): YES